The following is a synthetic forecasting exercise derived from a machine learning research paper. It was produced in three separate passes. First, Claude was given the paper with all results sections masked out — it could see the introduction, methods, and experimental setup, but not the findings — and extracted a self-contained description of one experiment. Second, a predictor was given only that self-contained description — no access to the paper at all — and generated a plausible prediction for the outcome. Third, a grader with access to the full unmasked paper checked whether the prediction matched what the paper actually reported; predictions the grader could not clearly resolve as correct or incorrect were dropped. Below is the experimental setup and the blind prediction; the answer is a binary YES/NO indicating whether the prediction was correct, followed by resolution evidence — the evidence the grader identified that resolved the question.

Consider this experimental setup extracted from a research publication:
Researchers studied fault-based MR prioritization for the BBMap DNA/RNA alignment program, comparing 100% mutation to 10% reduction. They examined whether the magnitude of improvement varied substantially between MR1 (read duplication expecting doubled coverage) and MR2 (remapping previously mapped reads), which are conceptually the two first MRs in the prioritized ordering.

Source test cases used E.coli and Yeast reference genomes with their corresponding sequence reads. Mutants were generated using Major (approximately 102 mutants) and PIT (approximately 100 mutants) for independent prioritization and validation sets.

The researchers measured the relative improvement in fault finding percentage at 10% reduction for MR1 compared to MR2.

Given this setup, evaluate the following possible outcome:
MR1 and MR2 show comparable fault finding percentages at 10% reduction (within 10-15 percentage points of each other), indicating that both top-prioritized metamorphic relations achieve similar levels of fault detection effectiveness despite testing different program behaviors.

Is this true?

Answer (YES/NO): YES